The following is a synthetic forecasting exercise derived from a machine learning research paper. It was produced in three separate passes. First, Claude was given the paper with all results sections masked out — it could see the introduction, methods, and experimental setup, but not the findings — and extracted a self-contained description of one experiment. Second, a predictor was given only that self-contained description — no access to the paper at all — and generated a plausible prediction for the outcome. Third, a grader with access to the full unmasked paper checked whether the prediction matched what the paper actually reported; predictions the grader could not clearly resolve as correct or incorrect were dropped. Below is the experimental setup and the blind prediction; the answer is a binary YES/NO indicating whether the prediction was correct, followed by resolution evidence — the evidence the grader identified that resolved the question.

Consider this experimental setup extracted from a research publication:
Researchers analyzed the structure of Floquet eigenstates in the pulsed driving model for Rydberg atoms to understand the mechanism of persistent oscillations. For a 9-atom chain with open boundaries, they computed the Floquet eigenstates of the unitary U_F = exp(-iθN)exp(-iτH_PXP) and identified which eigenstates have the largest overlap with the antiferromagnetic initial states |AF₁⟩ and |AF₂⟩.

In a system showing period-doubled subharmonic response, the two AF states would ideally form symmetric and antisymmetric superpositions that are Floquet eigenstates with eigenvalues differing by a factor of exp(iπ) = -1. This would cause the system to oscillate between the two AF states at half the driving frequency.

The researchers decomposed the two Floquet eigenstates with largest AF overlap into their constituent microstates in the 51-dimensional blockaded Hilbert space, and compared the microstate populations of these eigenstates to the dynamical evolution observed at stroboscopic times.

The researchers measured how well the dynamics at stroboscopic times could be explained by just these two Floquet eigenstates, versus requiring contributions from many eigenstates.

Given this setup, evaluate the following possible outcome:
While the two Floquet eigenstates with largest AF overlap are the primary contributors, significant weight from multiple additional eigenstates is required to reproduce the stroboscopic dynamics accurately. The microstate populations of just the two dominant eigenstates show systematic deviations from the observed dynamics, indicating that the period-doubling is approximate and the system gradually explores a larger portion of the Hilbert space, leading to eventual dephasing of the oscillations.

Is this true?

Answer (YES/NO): NO